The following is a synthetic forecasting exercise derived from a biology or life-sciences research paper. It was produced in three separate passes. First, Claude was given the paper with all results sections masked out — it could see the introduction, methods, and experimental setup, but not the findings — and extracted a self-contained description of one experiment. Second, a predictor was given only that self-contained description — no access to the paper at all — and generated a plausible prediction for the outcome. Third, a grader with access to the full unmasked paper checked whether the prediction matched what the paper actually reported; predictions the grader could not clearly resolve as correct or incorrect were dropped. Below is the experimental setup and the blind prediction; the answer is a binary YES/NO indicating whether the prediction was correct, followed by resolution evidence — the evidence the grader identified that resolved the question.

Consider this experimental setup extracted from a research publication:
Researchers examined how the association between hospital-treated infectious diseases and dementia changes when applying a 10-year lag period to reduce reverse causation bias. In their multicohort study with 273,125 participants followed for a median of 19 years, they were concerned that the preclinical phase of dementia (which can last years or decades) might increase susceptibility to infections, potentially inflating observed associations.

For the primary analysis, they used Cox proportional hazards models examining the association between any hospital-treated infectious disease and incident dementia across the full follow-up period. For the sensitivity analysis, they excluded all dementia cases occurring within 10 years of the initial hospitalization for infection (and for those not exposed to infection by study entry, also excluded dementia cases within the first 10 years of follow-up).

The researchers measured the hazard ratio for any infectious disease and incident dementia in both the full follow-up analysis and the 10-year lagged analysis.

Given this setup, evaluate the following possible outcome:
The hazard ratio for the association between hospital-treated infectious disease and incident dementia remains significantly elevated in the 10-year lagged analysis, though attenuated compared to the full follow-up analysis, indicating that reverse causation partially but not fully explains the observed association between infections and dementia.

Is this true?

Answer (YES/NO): YES